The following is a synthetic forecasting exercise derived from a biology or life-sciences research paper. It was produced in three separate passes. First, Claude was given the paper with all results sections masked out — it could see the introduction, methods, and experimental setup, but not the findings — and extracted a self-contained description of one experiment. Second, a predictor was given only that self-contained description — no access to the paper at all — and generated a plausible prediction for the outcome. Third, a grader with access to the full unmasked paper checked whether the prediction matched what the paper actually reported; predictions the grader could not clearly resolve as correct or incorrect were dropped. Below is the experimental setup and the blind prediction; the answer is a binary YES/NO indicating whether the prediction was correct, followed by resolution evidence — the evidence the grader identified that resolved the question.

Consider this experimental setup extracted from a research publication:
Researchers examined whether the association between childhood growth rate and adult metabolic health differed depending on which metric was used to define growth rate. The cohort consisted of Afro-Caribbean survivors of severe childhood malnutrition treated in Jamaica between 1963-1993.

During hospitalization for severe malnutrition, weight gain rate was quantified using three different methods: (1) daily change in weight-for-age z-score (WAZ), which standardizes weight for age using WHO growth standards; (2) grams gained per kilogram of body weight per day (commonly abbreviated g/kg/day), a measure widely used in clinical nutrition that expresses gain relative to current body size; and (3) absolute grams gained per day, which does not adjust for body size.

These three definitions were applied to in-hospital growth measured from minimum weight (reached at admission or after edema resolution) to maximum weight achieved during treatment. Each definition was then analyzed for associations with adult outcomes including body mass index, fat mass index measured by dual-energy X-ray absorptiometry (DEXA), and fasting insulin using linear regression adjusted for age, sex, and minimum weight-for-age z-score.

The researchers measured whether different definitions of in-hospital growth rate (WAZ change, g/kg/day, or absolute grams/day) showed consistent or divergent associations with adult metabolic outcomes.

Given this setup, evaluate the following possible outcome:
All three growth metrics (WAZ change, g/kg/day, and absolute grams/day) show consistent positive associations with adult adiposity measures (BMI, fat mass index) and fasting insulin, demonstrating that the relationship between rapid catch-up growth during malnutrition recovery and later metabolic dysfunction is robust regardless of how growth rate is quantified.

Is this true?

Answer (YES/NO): NO